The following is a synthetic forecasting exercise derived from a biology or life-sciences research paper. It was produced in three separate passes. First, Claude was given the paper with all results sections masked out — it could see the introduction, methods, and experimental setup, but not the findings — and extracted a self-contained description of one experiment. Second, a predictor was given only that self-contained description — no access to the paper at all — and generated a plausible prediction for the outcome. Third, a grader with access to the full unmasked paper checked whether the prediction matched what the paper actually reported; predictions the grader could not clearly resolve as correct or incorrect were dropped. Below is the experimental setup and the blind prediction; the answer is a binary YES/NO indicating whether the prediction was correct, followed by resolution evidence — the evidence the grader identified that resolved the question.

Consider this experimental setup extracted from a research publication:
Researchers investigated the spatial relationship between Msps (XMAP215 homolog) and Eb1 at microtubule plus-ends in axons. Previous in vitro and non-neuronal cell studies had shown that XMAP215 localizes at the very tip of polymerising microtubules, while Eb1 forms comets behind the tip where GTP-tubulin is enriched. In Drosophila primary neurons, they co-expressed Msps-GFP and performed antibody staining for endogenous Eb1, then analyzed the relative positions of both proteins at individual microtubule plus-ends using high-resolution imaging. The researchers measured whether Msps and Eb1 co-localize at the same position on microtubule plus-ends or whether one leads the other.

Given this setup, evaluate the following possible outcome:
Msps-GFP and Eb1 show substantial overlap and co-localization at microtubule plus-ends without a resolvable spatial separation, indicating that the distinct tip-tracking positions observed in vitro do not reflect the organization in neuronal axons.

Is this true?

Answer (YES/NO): NO